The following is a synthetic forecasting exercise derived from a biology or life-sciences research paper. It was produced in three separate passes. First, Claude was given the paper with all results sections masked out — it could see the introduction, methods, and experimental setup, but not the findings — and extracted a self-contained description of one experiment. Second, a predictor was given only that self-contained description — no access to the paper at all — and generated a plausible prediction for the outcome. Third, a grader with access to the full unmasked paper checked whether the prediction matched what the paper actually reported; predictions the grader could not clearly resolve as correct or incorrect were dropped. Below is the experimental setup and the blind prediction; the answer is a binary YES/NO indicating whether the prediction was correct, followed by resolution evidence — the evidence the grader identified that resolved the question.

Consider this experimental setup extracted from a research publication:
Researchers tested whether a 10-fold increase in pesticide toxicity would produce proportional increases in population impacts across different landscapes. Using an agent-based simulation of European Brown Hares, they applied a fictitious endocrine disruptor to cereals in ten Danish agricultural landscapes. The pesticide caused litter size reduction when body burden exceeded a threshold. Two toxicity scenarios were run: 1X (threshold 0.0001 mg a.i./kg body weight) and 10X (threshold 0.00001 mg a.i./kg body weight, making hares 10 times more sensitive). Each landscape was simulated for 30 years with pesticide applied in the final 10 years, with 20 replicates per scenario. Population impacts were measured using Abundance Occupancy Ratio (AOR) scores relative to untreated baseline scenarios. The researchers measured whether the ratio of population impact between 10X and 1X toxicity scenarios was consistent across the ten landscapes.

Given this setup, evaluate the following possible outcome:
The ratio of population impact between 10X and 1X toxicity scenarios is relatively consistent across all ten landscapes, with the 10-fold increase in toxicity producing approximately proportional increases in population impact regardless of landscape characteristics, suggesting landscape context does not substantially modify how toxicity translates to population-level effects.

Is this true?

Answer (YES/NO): NO